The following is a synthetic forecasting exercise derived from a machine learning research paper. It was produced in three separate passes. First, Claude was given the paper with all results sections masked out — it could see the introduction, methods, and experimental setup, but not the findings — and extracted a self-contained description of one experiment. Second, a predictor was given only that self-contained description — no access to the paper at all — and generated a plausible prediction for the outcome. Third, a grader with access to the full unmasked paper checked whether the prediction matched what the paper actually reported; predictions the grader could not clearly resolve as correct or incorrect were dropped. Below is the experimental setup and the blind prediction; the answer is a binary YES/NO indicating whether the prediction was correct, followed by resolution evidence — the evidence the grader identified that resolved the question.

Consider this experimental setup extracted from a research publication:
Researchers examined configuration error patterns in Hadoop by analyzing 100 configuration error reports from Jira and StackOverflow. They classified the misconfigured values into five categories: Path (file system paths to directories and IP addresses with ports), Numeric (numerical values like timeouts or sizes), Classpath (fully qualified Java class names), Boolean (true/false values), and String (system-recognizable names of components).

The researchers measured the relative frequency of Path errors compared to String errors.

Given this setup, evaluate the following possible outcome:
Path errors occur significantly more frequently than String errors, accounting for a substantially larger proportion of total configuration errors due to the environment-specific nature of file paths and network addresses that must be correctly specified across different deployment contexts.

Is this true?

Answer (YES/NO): NO